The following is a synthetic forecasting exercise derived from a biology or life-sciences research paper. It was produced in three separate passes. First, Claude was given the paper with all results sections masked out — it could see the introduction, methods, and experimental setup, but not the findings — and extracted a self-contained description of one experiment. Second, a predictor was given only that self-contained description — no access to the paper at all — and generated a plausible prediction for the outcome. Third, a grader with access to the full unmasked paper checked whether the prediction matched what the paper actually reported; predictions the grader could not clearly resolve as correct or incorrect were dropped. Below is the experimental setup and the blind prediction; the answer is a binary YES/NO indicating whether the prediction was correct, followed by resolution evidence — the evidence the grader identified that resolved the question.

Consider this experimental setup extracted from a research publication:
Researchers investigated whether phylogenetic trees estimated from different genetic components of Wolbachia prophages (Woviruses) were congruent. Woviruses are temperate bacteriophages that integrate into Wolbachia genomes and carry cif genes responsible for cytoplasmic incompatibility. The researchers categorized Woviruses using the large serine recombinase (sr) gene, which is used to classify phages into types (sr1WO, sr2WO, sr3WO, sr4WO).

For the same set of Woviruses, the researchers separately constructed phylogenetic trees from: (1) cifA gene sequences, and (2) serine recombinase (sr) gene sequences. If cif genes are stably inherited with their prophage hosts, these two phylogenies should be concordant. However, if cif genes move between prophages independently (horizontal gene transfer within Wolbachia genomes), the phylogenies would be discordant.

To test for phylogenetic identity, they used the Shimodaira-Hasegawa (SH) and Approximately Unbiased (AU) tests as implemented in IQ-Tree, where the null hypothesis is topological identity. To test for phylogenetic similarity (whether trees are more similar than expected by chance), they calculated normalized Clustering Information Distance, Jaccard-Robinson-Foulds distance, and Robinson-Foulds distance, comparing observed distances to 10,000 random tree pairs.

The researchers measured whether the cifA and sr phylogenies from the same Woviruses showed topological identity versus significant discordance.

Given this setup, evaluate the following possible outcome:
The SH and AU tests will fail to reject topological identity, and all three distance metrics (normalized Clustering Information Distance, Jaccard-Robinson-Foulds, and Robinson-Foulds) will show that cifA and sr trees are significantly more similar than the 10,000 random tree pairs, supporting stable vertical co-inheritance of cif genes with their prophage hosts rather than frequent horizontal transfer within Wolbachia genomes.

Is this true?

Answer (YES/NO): NO